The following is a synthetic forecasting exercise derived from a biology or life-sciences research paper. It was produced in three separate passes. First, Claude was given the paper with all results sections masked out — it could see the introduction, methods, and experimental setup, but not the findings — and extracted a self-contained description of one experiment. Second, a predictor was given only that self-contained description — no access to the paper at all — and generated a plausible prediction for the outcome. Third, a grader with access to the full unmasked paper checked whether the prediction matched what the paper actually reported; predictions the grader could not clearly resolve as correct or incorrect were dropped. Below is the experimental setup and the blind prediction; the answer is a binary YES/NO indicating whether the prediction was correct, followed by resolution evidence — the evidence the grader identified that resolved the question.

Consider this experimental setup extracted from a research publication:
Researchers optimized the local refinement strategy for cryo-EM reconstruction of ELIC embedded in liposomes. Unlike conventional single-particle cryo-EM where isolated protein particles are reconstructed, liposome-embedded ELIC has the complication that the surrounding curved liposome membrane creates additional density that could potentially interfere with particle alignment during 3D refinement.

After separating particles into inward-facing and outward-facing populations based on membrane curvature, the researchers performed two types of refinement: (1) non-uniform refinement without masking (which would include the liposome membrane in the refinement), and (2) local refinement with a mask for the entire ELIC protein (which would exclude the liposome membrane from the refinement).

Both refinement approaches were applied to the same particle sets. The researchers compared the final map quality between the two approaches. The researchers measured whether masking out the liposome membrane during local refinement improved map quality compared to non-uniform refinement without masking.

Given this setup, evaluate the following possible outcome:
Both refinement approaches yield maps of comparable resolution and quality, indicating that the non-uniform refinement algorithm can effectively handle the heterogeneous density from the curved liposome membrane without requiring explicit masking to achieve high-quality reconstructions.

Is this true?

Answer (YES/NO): NO